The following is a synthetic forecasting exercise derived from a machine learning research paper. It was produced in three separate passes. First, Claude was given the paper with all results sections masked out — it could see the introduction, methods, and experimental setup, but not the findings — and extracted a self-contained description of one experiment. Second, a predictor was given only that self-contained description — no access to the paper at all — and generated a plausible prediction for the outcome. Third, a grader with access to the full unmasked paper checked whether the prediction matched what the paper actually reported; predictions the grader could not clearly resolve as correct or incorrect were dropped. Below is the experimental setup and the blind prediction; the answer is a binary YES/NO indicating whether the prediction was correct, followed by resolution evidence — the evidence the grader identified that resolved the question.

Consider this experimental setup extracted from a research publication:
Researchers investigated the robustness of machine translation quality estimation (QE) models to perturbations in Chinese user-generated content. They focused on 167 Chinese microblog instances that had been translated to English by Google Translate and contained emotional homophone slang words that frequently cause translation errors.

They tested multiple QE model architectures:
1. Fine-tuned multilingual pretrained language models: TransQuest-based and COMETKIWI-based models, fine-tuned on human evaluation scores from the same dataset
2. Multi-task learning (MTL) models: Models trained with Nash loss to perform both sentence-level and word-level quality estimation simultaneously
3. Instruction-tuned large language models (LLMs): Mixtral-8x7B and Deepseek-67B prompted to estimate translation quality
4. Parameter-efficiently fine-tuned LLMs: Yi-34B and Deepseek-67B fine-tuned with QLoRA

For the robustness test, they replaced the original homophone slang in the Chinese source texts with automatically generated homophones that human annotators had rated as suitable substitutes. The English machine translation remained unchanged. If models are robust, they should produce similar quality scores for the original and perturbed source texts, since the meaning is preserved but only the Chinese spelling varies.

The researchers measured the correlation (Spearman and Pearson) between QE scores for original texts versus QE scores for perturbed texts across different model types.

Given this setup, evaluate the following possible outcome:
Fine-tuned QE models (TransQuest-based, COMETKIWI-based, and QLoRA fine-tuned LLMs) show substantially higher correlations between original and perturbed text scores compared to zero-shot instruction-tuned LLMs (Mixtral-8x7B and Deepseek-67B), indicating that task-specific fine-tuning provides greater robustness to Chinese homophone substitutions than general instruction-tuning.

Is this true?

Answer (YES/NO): NO